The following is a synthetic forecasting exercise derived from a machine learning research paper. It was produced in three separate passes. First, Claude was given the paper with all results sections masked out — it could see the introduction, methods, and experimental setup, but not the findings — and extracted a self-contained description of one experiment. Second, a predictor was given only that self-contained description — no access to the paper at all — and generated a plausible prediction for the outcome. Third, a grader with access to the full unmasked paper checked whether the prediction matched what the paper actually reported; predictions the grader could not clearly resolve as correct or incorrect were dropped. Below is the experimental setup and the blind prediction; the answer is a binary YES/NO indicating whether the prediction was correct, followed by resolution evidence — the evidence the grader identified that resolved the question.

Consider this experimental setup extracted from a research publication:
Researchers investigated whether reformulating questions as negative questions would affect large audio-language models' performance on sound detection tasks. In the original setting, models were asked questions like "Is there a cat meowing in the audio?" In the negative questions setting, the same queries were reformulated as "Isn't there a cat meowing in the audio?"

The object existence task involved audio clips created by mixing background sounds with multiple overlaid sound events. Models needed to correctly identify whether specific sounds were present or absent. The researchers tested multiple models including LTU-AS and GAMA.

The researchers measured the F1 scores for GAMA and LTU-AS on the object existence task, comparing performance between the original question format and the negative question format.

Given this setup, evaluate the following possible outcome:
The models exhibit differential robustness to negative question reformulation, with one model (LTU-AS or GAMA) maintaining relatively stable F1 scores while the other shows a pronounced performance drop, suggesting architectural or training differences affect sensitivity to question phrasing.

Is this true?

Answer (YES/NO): NO